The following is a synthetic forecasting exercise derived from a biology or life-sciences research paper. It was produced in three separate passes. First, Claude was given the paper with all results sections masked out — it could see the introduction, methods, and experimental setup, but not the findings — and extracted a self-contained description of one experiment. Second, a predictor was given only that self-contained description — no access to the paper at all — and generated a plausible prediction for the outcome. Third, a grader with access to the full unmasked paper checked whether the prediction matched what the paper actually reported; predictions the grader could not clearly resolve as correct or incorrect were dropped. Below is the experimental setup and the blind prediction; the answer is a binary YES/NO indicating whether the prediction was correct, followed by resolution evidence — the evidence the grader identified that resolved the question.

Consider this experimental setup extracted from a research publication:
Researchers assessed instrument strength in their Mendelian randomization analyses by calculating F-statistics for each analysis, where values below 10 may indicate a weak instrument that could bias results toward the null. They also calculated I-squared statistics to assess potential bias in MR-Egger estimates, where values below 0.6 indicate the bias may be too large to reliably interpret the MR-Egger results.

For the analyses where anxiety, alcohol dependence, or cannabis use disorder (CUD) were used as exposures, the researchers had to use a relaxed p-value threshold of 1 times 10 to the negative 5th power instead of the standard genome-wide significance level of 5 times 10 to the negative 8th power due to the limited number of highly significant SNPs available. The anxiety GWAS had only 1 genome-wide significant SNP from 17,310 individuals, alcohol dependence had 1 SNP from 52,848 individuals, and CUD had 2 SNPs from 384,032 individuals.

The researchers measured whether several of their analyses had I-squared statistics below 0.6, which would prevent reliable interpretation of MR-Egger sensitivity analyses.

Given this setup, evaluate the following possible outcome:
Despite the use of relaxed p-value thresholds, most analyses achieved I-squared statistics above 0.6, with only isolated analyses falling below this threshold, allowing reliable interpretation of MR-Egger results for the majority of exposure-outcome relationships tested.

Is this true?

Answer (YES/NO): NO